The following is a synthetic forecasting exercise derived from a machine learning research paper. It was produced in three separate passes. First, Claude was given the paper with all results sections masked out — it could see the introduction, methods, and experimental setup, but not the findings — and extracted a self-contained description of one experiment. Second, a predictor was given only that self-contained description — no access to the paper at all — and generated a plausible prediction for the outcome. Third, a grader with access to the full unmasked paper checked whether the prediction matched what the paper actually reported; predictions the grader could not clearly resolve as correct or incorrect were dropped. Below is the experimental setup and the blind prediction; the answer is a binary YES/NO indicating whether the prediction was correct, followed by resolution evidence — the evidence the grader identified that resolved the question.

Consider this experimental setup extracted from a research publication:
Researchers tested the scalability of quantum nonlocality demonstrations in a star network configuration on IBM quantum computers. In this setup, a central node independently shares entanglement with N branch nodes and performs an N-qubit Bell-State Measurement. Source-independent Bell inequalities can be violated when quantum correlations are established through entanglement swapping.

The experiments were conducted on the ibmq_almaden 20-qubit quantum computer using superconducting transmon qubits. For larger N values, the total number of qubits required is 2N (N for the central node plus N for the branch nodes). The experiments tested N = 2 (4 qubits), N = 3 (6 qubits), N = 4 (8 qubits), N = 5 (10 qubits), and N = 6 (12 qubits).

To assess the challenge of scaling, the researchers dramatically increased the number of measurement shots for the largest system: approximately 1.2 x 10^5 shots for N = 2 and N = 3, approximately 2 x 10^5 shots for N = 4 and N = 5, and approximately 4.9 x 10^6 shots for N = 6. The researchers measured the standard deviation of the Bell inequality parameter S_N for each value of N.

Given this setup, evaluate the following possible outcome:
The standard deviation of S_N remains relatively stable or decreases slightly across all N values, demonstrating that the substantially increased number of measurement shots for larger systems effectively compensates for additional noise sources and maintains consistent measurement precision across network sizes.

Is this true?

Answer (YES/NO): YES